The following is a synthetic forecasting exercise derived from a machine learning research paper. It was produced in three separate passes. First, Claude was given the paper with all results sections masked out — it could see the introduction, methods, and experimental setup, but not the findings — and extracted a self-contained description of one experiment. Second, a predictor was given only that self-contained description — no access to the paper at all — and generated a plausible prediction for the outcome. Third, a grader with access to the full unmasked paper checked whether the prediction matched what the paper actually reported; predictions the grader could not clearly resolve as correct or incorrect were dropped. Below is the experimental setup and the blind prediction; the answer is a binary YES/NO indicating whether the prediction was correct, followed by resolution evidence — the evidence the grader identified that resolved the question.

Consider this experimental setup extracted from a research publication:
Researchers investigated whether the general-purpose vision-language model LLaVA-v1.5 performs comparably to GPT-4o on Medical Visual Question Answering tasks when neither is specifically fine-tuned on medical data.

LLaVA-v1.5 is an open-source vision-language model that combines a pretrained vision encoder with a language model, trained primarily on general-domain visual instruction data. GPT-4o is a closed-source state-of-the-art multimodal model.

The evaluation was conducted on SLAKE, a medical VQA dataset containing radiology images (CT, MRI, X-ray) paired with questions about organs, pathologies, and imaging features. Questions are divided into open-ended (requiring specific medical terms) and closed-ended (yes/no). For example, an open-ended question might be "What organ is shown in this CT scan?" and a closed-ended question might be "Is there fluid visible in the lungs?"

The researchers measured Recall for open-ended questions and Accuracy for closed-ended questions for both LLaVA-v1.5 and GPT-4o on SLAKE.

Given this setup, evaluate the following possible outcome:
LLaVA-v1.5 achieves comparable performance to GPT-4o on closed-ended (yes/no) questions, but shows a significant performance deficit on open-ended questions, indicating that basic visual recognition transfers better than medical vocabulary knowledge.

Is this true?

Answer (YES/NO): NO